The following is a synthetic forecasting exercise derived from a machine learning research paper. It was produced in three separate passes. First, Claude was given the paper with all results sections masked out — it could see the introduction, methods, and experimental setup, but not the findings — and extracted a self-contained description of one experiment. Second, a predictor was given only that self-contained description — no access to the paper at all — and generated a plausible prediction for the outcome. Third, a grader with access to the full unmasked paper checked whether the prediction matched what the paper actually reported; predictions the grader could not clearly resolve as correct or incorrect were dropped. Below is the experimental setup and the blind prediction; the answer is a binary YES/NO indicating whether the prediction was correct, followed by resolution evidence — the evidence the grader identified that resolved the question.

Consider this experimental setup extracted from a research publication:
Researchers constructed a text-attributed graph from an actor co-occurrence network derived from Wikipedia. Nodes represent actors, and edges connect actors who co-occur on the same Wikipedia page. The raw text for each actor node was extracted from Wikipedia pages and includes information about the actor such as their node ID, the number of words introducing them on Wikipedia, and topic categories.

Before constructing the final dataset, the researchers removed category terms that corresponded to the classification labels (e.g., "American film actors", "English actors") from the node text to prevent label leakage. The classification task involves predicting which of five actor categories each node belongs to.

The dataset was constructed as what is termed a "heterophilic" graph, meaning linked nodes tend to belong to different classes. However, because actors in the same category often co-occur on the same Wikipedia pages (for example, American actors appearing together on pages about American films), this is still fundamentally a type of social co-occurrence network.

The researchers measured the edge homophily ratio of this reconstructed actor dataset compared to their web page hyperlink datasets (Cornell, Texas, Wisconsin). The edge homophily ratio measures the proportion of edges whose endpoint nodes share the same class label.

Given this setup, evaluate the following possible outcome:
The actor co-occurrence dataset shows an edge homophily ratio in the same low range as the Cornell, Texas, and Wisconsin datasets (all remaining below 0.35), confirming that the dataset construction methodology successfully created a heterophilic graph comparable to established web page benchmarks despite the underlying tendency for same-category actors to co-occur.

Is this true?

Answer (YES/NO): NO